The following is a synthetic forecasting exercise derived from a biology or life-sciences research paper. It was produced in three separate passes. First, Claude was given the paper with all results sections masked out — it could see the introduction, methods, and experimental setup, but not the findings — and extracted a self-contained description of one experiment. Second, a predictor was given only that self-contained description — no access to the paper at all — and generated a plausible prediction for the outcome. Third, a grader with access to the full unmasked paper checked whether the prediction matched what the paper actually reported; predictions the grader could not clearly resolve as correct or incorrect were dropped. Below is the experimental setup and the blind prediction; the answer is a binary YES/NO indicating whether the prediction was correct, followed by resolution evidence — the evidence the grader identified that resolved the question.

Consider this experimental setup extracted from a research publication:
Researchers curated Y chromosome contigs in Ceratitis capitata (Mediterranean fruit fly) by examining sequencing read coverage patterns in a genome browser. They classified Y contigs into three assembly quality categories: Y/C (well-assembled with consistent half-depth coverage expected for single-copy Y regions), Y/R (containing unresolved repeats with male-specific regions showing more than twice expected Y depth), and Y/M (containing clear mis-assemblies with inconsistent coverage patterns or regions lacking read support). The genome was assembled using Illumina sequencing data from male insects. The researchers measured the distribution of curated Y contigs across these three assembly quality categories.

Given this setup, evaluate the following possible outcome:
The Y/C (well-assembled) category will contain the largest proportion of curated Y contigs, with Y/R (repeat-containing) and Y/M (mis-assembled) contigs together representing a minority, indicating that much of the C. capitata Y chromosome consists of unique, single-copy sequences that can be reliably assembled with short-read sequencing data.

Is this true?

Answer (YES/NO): YES